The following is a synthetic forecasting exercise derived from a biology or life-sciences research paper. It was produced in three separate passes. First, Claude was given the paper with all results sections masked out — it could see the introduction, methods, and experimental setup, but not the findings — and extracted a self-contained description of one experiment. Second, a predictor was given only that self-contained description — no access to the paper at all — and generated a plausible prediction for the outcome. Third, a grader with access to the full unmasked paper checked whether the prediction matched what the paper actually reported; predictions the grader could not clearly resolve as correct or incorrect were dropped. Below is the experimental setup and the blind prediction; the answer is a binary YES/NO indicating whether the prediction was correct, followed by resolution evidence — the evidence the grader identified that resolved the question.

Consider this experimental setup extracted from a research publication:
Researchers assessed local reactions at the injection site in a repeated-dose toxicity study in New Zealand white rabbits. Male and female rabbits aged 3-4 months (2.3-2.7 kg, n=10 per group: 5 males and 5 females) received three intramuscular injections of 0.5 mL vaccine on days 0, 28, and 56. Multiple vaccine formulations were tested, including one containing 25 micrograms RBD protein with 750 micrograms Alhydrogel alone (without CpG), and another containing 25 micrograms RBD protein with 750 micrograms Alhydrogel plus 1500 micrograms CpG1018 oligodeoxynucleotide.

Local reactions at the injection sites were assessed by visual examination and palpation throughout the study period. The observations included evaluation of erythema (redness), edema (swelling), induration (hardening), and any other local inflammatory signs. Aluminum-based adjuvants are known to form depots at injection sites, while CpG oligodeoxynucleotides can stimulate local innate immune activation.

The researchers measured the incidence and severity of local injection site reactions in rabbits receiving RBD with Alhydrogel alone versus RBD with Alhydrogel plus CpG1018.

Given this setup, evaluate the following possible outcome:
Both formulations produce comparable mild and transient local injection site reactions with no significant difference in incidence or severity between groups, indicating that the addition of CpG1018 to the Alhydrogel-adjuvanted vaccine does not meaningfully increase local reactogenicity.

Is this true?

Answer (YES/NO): YES